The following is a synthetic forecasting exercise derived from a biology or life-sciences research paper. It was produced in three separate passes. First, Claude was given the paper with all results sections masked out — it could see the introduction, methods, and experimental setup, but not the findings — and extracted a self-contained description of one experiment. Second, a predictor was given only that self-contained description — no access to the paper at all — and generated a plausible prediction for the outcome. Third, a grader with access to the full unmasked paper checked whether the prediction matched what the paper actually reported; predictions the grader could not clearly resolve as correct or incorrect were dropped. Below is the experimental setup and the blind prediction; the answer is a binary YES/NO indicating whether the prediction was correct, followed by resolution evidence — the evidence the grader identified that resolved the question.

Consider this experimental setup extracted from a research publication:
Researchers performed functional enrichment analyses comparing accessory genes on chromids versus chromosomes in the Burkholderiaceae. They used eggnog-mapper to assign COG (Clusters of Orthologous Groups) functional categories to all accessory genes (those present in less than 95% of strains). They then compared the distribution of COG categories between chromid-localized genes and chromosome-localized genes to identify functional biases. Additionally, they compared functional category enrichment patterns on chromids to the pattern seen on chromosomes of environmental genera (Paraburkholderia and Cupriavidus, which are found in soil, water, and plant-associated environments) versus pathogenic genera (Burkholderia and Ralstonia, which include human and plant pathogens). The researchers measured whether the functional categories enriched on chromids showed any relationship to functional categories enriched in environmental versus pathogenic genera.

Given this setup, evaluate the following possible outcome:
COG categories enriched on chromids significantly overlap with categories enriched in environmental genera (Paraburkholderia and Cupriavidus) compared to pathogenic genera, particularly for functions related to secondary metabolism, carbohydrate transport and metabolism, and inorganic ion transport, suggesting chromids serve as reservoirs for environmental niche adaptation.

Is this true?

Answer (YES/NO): YES